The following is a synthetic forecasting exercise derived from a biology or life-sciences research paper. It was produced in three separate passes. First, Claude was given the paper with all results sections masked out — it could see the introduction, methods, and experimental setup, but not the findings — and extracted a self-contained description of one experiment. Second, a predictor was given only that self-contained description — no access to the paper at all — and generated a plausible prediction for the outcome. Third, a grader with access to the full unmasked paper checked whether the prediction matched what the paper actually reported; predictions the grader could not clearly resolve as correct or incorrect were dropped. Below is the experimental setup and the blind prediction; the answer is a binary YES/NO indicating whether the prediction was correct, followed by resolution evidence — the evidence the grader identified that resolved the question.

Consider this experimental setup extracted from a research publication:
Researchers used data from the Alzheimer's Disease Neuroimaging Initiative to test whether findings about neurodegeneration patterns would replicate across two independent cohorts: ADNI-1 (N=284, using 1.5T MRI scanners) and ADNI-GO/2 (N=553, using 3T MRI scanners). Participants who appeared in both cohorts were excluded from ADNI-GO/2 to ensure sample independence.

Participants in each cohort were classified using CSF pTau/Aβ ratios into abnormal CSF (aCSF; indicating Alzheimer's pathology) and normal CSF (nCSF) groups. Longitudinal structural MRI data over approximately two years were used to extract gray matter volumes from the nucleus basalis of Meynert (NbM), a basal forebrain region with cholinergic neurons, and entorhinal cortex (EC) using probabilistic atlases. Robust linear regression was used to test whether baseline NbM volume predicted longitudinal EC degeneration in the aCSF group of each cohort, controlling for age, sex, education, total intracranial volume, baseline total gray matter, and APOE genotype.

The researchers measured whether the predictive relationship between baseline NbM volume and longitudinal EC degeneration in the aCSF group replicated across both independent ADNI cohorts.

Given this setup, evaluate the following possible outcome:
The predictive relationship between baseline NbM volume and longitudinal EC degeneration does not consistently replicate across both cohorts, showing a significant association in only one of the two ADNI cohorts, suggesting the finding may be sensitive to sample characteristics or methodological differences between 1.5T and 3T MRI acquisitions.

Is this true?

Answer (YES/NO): NO